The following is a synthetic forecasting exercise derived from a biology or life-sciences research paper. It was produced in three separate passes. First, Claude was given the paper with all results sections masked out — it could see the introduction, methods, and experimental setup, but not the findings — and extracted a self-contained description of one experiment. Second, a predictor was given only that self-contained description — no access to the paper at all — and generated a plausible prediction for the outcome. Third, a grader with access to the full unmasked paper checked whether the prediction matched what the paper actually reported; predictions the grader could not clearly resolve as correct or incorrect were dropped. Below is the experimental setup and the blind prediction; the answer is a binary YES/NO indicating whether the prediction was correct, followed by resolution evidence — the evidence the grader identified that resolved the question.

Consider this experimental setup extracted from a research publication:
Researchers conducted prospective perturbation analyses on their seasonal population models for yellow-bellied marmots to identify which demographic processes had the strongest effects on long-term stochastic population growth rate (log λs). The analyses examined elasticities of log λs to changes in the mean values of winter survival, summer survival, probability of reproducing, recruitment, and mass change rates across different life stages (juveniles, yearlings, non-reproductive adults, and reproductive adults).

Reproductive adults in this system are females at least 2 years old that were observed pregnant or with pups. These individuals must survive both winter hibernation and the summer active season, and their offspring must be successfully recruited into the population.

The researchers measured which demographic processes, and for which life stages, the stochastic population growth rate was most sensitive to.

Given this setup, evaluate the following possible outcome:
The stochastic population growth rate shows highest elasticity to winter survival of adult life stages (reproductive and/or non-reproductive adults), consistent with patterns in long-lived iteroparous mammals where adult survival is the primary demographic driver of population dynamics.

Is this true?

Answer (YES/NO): NO